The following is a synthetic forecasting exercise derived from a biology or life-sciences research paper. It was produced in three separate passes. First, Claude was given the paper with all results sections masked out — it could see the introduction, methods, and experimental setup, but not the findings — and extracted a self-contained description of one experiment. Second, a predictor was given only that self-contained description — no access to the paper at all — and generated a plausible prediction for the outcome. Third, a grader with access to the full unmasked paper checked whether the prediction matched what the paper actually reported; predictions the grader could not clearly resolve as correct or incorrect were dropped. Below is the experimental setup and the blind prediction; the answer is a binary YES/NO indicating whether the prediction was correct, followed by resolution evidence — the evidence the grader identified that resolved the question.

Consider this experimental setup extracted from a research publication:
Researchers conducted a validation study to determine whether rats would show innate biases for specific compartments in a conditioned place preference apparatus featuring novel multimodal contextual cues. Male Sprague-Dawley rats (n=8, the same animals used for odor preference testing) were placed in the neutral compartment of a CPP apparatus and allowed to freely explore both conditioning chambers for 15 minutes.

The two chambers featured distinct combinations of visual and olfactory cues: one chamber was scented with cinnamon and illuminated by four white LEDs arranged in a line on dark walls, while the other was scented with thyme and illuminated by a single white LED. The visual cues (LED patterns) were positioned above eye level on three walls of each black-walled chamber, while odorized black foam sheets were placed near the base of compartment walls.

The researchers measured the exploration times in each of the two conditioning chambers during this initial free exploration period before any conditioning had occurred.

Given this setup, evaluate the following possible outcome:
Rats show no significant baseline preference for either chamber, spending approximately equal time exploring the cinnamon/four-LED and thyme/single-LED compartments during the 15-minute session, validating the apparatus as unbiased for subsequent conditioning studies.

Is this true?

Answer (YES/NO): YES